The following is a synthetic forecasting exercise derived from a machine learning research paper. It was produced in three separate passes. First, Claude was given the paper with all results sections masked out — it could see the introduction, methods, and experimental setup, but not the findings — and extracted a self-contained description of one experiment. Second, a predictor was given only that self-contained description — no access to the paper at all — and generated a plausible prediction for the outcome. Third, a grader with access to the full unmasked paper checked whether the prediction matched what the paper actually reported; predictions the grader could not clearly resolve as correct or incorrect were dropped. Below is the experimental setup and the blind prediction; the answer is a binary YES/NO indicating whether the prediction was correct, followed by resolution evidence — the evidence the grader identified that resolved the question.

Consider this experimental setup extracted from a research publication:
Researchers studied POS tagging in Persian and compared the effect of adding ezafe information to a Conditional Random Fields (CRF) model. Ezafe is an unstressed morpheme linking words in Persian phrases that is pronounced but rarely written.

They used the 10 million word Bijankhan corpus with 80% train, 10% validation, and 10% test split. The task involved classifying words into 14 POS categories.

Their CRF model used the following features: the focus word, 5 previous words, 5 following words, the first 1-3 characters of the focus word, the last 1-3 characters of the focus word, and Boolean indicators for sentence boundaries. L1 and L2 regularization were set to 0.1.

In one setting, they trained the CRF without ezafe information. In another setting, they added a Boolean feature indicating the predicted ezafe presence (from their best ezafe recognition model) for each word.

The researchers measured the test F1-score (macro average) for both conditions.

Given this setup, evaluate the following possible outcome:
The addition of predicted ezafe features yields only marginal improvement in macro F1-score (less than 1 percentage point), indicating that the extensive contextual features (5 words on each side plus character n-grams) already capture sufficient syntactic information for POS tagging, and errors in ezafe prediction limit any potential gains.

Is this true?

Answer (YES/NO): YES